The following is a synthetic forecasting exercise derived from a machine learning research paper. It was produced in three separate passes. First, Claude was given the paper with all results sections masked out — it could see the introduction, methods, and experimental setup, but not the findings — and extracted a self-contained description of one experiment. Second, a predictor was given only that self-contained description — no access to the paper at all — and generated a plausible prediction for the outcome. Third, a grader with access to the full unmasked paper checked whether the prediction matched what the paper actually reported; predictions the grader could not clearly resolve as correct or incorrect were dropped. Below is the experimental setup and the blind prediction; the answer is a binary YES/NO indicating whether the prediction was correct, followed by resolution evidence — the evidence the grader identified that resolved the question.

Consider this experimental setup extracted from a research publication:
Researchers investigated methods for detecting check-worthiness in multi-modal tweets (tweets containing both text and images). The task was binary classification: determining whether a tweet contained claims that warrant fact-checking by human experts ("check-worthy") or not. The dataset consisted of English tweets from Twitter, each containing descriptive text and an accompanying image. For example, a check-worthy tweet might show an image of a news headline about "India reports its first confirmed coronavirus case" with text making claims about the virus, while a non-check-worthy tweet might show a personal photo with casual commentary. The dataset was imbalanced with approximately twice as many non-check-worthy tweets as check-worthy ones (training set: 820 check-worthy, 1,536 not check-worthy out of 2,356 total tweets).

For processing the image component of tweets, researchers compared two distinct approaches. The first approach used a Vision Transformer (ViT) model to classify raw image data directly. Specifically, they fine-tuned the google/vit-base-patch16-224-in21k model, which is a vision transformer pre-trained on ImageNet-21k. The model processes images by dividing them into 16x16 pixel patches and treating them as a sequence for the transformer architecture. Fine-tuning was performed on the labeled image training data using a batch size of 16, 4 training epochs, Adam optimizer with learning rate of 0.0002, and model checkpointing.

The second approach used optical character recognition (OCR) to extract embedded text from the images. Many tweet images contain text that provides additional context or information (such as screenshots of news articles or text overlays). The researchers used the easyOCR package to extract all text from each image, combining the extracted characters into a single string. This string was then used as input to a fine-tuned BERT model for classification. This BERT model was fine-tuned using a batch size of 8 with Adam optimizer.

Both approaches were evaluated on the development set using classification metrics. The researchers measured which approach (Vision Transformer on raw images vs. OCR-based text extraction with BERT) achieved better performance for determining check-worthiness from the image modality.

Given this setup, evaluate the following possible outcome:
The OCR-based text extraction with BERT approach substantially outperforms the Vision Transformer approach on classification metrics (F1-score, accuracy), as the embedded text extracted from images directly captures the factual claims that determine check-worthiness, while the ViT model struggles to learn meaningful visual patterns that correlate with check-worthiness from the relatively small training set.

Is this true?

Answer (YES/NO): YES